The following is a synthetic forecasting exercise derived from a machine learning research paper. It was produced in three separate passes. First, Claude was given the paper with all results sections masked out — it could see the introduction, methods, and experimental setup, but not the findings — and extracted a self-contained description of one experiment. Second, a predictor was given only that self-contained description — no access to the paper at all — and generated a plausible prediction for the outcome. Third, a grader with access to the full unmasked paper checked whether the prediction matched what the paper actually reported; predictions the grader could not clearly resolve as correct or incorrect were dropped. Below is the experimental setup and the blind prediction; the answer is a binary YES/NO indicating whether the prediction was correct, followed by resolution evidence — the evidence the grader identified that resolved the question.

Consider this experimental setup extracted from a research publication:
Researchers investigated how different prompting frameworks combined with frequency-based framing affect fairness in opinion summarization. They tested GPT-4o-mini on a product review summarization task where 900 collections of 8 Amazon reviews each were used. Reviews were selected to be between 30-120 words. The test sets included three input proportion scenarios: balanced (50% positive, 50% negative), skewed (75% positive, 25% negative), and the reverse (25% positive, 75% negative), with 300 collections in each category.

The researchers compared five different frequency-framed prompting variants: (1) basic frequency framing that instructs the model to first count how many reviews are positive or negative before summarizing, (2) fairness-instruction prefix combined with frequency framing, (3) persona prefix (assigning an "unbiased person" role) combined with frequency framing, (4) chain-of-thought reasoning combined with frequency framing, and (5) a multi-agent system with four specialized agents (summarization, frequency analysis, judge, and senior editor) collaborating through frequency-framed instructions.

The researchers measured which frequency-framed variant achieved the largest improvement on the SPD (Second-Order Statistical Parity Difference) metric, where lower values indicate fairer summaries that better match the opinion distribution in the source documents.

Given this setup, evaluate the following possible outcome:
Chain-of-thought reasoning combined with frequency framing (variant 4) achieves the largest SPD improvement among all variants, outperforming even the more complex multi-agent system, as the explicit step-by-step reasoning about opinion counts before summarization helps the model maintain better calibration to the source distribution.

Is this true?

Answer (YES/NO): YES